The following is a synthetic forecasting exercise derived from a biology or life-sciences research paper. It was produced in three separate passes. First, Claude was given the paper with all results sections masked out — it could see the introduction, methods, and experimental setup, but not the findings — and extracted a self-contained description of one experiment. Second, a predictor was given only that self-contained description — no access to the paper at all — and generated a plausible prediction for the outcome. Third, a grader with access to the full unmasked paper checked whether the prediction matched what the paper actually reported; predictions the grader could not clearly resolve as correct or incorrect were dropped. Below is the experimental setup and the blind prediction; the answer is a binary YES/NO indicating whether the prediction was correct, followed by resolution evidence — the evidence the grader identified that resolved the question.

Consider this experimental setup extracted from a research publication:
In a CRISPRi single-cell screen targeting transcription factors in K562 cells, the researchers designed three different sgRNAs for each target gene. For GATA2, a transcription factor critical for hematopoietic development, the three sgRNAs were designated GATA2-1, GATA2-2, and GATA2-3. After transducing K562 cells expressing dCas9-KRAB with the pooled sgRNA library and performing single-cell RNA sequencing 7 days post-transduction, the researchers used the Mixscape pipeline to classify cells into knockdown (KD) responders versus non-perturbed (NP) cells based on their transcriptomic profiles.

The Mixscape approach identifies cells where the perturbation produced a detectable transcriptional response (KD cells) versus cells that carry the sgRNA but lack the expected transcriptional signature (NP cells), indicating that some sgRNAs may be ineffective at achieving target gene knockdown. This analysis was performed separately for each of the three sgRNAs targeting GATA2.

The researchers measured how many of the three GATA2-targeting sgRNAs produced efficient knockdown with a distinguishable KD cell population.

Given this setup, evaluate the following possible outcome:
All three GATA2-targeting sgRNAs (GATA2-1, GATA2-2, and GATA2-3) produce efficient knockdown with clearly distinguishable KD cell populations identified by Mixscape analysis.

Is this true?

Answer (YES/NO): NO